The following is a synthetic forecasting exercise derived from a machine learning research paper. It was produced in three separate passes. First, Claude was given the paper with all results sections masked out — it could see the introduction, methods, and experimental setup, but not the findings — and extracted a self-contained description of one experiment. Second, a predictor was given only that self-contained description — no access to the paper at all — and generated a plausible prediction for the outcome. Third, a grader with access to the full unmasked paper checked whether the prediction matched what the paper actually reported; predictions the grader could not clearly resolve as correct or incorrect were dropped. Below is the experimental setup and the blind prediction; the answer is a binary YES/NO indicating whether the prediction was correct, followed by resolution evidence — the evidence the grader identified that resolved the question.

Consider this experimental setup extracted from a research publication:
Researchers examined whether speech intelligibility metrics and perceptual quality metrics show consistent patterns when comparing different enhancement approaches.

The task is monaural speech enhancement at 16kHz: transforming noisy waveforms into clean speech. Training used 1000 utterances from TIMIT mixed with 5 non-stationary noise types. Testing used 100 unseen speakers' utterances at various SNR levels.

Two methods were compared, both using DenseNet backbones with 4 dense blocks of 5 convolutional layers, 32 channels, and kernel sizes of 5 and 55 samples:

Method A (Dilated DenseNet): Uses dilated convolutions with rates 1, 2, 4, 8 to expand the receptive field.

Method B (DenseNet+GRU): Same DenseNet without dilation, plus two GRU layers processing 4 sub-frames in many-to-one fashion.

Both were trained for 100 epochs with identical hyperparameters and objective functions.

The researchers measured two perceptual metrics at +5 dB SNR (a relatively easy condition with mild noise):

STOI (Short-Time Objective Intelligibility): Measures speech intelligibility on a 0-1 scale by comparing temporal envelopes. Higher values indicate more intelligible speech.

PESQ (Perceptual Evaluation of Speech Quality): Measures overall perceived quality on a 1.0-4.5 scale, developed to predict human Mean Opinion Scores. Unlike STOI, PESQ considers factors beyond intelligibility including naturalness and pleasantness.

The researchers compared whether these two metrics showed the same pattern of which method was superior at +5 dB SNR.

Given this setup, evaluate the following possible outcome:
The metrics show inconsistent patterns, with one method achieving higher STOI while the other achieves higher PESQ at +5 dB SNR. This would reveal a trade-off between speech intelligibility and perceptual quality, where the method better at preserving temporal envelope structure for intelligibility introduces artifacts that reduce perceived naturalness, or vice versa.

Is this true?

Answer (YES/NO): YES